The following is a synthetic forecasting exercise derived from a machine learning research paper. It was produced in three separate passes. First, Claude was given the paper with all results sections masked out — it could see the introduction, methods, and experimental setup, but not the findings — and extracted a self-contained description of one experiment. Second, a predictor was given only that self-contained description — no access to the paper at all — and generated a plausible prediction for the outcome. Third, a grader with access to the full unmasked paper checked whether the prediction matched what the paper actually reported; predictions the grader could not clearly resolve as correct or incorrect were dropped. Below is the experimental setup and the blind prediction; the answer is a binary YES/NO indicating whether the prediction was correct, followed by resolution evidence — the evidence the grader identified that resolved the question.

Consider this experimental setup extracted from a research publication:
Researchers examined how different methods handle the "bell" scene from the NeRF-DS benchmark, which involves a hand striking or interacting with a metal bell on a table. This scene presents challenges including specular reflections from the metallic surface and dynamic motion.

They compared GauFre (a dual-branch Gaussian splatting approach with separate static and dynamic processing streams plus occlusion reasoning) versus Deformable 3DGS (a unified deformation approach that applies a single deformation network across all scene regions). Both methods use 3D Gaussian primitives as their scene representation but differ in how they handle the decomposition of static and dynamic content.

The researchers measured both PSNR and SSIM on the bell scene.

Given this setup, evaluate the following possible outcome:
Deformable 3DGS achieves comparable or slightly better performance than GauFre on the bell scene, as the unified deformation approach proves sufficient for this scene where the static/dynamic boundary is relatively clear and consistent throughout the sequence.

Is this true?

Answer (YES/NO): NO